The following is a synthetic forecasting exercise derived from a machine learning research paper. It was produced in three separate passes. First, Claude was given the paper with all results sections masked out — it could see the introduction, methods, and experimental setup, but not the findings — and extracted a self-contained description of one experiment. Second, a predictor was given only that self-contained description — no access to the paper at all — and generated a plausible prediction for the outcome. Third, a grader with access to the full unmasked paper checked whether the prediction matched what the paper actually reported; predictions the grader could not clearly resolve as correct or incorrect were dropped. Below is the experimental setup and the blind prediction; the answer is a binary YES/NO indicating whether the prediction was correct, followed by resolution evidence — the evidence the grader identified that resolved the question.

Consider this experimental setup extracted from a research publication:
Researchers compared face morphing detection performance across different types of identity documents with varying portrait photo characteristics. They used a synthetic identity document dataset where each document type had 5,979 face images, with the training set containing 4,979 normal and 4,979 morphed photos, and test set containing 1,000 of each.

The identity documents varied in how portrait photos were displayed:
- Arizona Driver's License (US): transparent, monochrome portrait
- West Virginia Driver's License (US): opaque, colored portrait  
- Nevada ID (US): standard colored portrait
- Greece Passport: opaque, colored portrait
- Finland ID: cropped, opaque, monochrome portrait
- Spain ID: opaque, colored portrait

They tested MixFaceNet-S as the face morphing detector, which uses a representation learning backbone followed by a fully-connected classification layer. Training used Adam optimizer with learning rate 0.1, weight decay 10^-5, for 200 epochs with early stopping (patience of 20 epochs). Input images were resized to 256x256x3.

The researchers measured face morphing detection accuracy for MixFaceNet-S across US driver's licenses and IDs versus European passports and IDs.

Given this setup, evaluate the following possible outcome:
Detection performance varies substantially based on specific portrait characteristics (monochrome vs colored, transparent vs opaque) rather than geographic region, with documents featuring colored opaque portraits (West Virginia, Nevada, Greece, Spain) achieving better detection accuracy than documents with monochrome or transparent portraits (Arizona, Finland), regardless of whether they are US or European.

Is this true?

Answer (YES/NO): NO